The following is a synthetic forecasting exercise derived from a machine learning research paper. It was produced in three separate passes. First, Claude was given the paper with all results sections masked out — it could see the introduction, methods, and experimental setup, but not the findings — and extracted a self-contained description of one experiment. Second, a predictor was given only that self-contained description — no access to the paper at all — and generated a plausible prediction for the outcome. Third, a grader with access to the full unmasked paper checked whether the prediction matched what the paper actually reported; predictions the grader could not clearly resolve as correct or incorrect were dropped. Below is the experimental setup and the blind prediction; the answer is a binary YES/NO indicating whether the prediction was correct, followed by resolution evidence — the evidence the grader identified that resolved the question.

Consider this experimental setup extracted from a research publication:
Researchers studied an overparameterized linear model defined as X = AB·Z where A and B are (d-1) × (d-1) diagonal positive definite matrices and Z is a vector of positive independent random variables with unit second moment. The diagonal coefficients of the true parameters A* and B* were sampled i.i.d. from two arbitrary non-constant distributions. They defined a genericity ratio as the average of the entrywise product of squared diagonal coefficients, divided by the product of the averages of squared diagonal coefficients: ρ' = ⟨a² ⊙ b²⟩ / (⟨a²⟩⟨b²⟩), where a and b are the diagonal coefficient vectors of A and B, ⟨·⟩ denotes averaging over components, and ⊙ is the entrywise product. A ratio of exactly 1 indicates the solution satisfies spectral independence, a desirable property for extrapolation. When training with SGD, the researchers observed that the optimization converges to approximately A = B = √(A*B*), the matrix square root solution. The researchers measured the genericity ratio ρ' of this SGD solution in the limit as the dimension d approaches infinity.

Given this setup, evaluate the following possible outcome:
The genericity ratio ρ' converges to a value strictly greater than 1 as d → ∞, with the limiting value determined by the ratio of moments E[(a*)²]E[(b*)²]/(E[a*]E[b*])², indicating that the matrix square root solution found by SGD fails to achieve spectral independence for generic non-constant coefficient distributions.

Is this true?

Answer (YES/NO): YES